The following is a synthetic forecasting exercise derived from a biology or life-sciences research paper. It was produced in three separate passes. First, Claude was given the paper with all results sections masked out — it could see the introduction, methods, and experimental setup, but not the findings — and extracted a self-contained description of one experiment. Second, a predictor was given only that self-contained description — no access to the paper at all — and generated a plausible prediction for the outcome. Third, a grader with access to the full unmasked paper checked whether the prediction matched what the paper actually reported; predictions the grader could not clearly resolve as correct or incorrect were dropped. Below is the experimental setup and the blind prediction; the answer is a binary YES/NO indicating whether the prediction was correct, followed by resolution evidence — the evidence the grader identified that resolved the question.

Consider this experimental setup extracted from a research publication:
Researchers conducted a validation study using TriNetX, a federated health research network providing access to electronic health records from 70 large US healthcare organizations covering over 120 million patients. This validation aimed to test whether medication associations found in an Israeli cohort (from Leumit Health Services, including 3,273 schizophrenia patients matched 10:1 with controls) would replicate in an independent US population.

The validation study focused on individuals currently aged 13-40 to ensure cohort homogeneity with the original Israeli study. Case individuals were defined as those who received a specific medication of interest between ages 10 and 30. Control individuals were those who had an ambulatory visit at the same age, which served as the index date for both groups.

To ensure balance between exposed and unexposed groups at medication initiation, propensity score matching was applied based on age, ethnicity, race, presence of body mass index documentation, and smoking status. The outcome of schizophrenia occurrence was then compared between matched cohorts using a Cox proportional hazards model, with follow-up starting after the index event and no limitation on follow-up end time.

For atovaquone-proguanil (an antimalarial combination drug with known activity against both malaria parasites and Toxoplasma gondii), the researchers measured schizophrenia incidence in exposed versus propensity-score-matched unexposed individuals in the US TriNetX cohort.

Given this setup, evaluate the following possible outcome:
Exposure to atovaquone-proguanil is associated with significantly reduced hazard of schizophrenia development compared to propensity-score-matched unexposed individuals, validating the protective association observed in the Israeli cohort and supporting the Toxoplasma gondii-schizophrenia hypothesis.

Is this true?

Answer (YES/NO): YES